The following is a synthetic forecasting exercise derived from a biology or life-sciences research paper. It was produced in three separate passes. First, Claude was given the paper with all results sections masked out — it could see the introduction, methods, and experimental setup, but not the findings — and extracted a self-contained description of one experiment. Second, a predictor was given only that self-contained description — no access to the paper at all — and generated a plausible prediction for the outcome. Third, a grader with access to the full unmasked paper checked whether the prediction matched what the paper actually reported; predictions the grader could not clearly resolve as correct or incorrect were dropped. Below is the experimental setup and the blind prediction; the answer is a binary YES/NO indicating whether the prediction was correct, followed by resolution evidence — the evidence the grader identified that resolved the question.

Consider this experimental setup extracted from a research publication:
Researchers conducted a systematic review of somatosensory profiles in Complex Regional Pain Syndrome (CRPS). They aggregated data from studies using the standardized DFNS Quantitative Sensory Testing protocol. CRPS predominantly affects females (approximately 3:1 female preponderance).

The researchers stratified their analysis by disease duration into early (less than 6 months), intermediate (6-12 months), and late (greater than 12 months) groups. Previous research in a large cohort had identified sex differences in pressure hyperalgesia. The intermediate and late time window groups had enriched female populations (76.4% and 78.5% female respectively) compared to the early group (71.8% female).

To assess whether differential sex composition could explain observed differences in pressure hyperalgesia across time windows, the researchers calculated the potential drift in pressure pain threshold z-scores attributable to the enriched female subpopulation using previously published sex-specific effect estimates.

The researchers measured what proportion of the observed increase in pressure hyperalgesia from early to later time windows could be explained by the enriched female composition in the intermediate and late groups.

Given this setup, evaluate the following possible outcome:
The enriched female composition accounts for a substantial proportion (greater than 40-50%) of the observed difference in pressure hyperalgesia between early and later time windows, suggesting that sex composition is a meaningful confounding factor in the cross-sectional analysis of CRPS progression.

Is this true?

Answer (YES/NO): NO